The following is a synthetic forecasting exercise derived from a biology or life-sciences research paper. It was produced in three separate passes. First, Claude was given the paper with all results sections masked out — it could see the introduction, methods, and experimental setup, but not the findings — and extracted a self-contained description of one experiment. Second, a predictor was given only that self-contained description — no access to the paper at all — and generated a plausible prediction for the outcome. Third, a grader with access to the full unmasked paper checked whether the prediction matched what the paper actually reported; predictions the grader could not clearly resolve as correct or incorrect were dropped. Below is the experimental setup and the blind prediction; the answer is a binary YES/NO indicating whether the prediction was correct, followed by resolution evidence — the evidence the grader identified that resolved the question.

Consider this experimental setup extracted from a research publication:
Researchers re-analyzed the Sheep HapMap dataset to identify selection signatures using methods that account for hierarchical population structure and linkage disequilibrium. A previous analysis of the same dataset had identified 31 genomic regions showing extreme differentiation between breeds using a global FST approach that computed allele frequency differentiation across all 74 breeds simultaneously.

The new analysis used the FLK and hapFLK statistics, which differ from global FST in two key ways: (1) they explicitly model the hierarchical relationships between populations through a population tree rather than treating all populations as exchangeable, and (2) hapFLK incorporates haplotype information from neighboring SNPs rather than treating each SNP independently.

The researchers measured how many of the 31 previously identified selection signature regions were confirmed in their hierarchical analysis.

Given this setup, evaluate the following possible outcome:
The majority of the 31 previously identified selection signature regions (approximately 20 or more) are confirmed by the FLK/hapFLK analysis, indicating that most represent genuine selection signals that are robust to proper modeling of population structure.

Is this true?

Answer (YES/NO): NO